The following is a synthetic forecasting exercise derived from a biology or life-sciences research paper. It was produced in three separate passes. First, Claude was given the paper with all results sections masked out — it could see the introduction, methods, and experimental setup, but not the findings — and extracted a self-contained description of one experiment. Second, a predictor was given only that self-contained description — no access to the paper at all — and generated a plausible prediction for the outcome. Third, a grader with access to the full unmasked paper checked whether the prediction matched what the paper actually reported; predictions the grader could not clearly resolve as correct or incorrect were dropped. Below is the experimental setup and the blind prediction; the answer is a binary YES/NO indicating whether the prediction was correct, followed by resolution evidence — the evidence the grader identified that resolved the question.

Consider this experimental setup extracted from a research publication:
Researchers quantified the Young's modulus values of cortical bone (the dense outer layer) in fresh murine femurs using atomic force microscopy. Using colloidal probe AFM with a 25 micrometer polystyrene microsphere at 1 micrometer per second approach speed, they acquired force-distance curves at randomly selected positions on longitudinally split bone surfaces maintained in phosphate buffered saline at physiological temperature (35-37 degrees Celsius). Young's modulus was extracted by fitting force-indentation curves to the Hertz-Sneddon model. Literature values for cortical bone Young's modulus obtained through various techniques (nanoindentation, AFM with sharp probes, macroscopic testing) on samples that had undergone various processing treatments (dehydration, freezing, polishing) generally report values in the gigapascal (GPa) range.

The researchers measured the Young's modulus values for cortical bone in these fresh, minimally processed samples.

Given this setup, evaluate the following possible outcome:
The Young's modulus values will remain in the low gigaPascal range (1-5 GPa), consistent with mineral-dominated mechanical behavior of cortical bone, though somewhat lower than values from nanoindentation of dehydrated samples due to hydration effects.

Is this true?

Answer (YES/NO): NO